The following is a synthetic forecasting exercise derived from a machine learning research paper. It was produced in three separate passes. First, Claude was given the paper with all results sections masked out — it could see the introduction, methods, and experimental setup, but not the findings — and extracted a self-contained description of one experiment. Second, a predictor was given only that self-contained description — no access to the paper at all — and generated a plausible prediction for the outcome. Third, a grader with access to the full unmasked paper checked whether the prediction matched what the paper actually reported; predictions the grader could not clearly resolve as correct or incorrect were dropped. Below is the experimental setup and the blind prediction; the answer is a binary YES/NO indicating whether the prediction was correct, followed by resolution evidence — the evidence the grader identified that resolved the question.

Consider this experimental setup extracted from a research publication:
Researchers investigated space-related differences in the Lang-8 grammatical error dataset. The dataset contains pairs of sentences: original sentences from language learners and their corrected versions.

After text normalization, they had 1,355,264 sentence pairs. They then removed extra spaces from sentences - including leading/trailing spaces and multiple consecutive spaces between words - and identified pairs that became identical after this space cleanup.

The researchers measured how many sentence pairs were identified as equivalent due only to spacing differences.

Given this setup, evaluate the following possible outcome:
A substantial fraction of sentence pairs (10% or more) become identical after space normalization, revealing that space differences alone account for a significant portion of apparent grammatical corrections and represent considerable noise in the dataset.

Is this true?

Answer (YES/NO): NO